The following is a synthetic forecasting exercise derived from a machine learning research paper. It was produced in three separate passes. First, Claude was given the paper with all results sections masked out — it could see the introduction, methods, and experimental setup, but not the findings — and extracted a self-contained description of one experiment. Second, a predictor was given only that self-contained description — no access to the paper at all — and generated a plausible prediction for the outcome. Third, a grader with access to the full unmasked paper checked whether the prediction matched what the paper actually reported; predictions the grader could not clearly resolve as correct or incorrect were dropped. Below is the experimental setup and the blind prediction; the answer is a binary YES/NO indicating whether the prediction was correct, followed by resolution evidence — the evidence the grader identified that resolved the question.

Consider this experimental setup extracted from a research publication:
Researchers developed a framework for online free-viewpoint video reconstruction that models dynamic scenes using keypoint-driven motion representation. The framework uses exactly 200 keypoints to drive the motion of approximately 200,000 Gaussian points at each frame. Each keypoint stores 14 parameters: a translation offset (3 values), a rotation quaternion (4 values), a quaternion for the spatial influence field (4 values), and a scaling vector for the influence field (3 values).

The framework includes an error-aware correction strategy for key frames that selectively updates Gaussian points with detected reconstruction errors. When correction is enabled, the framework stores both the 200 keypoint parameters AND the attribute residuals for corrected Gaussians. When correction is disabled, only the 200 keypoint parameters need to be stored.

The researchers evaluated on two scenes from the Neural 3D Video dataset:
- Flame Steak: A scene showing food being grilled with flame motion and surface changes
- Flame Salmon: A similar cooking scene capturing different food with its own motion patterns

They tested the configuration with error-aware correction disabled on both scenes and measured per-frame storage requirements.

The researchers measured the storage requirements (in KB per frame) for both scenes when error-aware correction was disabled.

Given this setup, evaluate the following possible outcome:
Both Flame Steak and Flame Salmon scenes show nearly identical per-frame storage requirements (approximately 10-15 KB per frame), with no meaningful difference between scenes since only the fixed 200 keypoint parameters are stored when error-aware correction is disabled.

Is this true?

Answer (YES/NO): NO